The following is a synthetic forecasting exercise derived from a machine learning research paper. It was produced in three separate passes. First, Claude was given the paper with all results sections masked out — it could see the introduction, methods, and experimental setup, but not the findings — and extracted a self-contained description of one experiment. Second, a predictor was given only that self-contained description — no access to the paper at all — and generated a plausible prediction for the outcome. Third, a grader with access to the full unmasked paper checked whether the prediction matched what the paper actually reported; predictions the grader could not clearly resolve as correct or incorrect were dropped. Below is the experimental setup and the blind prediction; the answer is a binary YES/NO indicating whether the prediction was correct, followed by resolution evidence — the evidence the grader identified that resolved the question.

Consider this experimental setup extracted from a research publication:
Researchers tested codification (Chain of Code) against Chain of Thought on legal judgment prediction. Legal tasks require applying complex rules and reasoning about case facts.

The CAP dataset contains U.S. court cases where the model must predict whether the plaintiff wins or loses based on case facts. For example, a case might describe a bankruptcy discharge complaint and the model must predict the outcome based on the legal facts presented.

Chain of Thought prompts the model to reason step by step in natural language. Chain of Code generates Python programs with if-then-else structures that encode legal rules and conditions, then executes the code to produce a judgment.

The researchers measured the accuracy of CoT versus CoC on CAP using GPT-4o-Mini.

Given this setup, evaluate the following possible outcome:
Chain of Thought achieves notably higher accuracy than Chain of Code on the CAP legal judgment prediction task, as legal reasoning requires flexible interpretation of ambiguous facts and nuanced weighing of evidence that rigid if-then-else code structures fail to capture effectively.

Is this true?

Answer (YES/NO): NO